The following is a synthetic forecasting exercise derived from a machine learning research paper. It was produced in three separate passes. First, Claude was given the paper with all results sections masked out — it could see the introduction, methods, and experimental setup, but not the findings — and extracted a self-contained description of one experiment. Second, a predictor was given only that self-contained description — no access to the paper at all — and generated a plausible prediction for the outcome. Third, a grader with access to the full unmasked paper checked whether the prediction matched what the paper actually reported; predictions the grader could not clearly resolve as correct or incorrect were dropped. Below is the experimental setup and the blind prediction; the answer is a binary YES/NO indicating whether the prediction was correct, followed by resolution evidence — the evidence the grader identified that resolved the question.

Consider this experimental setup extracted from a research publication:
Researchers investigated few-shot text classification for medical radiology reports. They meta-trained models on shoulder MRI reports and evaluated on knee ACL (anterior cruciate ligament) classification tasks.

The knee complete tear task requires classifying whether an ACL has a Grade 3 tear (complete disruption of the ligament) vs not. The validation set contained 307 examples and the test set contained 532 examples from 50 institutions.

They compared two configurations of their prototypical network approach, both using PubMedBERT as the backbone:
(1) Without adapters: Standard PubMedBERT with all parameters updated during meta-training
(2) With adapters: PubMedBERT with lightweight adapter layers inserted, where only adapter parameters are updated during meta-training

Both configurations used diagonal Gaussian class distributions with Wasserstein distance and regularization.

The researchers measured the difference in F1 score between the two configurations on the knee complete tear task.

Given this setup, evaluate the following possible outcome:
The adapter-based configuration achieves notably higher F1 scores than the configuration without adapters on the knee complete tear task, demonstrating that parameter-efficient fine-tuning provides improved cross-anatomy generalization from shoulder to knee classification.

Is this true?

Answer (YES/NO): YES